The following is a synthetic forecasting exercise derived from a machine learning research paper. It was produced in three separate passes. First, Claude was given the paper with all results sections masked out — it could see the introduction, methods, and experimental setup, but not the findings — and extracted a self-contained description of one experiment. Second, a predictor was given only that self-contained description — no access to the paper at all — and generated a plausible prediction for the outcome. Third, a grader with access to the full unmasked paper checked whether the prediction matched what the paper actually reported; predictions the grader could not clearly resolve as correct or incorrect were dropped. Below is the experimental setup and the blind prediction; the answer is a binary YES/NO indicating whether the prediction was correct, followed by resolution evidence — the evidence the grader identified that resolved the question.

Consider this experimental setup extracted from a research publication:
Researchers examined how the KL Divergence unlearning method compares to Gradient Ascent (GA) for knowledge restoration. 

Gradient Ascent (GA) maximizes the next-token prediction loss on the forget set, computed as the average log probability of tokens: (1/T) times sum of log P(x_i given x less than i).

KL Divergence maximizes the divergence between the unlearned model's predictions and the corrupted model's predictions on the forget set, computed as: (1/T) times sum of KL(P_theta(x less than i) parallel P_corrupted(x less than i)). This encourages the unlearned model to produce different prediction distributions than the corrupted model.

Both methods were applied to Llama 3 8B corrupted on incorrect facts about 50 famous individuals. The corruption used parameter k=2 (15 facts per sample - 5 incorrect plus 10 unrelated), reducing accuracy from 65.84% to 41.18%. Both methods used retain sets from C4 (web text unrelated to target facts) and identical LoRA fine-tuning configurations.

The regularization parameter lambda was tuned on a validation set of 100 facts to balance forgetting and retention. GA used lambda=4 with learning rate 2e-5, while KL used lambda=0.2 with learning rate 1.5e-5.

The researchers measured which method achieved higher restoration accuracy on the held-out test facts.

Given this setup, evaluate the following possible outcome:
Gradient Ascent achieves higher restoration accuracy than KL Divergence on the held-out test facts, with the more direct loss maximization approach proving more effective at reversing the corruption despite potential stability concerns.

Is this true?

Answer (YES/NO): NO